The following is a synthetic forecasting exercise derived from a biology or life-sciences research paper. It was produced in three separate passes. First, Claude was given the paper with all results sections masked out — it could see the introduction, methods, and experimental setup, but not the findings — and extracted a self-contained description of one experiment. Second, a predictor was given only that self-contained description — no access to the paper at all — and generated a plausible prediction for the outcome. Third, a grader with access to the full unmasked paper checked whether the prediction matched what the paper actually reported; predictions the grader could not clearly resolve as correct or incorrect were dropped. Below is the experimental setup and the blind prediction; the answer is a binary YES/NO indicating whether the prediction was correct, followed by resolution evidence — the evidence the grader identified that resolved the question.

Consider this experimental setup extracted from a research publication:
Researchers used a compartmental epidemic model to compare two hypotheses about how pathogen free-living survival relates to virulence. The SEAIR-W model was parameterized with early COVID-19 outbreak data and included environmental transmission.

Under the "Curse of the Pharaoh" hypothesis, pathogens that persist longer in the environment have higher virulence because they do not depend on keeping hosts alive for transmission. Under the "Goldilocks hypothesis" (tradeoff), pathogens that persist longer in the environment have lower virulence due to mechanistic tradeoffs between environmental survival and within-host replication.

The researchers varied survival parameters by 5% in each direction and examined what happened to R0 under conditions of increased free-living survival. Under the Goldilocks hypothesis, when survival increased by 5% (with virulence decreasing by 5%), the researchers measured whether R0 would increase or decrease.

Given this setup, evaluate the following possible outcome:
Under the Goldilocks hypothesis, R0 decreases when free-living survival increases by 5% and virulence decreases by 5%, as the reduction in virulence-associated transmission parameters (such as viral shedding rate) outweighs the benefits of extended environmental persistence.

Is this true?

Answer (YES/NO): YES